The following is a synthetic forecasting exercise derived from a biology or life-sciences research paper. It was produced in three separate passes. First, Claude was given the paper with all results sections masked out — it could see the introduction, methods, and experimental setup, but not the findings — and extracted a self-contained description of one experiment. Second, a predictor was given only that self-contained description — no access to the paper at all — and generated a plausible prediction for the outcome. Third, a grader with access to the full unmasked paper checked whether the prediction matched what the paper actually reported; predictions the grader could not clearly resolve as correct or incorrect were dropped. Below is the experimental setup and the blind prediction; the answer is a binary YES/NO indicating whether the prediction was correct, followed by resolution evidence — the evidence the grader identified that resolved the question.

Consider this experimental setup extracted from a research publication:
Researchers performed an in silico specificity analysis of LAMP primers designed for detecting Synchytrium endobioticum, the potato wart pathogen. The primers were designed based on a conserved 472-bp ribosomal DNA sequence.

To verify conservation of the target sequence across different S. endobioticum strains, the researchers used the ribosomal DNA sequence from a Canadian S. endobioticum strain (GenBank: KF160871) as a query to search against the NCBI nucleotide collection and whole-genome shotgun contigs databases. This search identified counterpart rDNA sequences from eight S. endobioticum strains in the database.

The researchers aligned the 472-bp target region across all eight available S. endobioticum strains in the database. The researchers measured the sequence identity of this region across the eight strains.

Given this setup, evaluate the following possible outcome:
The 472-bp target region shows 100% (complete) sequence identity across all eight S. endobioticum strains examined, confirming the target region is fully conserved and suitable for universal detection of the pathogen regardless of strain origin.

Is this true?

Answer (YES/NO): NO